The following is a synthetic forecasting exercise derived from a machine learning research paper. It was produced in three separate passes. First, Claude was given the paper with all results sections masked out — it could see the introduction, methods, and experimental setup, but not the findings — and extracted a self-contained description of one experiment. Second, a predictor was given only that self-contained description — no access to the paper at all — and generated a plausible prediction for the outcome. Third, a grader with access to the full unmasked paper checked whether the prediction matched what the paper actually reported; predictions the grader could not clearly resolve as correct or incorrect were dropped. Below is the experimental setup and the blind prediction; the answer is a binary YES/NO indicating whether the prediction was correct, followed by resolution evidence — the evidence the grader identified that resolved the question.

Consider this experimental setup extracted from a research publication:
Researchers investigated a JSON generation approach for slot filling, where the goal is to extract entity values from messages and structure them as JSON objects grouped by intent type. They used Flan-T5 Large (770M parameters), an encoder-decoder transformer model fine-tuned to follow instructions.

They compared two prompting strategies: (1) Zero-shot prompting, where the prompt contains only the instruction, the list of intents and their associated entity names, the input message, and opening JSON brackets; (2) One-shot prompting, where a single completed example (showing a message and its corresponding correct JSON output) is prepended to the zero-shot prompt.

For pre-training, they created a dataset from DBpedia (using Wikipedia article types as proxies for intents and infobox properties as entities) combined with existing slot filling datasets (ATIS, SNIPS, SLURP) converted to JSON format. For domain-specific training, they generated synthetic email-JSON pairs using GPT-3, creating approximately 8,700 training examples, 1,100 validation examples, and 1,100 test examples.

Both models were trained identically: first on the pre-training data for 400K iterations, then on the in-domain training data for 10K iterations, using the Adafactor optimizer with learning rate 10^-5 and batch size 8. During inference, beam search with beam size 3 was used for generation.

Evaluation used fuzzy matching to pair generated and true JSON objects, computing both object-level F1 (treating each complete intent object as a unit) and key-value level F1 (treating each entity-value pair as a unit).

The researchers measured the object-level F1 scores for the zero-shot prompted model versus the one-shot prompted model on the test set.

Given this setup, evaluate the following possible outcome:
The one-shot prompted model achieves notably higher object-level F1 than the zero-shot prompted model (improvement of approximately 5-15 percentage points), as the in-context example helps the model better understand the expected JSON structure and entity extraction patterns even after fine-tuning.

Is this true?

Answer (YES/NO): NO